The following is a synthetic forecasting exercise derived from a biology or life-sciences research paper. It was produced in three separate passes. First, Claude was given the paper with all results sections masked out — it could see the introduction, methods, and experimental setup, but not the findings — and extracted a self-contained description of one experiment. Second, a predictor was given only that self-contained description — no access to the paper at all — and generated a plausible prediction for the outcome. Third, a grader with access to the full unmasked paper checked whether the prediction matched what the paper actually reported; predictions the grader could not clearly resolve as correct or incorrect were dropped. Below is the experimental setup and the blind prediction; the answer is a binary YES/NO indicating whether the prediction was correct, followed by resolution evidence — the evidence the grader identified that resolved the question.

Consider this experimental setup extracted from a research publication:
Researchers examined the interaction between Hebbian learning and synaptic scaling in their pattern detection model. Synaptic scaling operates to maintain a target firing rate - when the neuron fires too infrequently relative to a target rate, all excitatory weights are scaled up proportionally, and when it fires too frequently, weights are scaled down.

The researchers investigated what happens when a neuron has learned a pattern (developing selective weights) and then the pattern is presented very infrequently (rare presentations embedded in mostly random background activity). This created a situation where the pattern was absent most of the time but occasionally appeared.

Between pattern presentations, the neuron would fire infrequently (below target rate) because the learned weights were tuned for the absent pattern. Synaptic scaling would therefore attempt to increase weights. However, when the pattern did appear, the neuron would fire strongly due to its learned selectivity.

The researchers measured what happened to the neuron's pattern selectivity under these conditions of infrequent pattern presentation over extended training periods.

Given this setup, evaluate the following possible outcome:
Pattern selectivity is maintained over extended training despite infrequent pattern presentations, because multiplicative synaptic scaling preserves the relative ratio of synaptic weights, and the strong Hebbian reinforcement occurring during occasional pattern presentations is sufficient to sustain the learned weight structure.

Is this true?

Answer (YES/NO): NO